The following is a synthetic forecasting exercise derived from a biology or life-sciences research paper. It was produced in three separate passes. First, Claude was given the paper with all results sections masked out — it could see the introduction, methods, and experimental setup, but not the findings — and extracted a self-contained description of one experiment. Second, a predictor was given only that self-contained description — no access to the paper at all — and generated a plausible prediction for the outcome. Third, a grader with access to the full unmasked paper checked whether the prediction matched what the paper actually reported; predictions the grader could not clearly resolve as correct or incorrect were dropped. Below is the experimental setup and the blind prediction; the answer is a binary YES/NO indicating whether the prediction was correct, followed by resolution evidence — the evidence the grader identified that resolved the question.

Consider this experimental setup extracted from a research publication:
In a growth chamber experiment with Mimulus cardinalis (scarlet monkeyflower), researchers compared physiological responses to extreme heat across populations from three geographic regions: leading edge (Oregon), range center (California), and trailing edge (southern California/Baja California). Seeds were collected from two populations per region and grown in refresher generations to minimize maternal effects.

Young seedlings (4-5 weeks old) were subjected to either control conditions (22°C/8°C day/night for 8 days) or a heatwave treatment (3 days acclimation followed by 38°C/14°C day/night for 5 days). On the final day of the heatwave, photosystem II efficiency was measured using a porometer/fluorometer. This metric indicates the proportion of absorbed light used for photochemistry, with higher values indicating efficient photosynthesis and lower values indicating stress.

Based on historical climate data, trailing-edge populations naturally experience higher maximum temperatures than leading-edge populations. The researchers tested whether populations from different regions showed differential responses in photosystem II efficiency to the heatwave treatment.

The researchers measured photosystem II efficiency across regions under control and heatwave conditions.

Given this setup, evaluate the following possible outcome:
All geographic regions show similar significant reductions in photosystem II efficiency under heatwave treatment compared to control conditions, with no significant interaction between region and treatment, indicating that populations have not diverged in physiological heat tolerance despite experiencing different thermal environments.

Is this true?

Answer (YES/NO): NO